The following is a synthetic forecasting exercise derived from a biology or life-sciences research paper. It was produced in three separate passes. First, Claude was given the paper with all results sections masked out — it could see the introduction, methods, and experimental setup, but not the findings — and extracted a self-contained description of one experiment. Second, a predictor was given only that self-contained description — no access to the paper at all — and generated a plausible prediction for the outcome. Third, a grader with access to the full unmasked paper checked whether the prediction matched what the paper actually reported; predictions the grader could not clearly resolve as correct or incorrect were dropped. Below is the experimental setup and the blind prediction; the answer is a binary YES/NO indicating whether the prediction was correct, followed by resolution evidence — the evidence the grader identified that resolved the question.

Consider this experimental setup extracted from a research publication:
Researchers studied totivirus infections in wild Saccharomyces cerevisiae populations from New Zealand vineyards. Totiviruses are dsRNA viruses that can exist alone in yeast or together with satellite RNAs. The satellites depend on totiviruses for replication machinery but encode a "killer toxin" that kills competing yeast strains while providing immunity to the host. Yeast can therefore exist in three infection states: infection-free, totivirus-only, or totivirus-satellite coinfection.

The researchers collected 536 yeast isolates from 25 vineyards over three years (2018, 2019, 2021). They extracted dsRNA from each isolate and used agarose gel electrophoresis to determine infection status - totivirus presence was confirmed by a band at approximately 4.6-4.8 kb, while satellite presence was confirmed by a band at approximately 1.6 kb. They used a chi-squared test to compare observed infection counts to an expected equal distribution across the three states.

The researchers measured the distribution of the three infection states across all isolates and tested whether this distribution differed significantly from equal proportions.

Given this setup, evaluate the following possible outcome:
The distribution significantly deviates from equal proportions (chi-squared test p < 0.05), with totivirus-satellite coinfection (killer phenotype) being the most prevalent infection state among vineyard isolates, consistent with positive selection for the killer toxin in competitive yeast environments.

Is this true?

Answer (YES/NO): NO